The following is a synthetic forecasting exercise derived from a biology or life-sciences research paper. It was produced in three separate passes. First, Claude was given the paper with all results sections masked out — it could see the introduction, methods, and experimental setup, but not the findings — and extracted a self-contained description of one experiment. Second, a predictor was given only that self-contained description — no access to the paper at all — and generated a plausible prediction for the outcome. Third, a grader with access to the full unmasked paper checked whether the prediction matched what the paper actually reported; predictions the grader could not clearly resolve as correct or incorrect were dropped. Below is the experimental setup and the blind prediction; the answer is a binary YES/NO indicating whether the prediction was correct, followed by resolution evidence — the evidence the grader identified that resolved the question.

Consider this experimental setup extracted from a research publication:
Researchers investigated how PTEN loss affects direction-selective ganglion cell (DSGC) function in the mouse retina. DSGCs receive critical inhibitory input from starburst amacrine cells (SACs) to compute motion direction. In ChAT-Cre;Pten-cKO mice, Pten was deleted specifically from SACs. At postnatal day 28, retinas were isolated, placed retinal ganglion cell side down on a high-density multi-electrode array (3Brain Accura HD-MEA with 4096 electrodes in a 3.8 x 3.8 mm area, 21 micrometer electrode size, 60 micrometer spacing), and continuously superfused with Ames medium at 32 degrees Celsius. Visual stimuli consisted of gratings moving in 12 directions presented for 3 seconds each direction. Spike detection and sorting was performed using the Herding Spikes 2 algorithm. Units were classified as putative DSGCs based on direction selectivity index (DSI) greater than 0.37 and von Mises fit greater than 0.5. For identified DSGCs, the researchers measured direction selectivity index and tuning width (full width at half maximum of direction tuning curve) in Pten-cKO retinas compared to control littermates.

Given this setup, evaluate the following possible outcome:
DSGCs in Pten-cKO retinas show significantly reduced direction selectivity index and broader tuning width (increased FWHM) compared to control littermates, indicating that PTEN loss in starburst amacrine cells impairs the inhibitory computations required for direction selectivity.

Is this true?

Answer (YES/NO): NO